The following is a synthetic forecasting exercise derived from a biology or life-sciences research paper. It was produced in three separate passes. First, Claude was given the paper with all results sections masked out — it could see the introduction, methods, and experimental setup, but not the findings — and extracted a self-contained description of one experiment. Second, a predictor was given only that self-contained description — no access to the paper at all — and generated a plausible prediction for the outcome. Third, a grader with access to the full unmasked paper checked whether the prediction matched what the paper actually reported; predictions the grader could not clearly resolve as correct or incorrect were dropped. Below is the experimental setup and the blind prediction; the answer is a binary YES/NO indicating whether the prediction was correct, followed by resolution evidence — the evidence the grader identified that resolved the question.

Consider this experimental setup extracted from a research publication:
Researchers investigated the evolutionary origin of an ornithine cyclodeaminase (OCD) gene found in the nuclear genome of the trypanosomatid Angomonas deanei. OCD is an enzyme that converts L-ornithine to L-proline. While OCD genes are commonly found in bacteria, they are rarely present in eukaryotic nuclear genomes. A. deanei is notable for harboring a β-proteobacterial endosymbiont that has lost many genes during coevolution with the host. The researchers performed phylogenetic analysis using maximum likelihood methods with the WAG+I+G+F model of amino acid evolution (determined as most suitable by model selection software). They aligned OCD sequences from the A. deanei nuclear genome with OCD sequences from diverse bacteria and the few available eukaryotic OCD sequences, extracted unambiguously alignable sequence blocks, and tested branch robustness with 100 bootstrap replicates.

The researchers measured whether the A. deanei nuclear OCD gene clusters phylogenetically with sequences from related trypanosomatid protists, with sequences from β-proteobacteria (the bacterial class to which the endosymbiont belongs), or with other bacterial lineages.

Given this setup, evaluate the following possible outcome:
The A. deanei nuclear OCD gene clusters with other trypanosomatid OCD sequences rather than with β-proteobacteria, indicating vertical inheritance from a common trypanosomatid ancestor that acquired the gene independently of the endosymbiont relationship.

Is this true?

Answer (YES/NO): NO